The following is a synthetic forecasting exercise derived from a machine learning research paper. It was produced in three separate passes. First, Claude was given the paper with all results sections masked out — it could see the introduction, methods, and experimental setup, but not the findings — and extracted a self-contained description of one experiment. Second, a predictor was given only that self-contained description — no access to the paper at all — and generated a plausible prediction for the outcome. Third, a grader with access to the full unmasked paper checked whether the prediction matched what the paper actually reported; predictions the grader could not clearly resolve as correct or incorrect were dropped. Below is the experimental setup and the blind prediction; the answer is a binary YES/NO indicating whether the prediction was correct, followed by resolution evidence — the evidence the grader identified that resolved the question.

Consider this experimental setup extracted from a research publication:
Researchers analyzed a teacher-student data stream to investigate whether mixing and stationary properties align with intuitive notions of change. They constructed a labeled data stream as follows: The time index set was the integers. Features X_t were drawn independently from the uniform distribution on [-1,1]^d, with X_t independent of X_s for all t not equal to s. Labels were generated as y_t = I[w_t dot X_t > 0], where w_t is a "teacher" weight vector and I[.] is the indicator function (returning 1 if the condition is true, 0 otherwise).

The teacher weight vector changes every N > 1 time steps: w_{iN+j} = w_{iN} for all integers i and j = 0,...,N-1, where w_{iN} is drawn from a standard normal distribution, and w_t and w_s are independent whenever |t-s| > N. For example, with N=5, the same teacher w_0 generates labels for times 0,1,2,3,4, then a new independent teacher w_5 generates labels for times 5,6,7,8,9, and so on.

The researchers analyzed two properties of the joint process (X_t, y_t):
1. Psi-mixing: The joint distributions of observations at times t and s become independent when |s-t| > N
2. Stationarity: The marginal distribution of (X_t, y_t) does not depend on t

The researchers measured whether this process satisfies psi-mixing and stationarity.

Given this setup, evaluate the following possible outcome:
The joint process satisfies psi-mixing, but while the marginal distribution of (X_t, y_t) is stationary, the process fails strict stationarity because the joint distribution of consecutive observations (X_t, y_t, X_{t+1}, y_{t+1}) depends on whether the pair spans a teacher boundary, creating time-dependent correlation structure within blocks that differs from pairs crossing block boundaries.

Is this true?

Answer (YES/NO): NO